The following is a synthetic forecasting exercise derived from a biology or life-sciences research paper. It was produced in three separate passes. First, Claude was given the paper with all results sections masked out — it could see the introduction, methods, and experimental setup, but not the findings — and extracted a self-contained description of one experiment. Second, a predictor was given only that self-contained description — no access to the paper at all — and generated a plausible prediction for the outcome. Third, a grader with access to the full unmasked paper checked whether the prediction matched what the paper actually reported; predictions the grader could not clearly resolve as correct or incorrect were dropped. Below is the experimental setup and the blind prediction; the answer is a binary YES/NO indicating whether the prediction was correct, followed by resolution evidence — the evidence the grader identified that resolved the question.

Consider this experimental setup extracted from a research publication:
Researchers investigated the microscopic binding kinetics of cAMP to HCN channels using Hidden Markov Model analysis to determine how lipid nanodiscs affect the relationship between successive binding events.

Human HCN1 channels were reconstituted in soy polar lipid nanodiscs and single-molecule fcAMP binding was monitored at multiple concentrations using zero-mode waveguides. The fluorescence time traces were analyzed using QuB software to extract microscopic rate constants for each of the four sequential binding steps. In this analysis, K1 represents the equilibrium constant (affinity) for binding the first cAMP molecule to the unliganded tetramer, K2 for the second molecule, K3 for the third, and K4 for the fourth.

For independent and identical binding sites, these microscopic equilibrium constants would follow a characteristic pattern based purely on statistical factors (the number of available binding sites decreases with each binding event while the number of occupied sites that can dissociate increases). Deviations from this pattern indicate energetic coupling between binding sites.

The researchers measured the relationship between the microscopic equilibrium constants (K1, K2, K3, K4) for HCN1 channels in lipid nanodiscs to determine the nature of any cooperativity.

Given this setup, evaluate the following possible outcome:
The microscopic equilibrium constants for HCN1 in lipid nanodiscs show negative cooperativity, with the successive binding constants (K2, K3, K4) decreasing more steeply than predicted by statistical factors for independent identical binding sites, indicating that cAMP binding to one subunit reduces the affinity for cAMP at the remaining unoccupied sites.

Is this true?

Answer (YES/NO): NO